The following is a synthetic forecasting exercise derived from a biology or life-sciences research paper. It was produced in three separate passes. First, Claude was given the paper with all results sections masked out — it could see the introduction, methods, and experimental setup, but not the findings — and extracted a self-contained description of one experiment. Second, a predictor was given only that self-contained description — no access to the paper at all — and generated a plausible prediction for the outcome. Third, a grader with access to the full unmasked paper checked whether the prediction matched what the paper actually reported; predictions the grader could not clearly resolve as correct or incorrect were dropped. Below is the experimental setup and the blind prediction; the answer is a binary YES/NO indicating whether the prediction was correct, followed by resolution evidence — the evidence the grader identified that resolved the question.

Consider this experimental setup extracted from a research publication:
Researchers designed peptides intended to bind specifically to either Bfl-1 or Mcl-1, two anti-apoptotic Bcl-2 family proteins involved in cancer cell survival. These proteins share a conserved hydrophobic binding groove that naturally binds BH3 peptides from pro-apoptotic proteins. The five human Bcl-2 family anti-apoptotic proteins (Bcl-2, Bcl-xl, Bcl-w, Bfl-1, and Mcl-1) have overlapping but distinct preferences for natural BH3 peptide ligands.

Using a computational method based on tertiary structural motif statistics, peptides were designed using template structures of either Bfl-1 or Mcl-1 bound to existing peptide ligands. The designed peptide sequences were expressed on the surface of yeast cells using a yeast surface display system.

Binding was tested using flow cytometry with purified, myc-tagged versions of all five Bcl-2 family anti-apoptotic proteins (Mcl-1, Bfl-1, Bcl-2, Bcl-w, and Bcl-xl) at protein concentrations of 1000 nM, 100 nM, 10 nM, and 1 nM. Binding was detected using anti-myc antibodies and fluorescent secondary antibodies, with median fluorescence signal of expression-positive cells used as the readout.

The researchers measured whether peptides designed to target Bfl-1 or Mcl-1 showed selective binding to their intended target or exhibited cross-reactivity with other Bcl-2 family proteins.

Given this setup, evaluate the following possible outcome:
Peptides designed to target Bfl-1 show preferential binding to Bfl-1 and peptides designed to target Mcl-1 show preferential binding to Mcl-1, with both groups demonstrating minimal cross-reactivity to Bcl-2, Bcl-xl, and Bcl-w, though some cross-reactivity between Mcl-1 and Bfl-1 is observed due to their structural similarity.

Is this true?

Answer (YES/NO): NO